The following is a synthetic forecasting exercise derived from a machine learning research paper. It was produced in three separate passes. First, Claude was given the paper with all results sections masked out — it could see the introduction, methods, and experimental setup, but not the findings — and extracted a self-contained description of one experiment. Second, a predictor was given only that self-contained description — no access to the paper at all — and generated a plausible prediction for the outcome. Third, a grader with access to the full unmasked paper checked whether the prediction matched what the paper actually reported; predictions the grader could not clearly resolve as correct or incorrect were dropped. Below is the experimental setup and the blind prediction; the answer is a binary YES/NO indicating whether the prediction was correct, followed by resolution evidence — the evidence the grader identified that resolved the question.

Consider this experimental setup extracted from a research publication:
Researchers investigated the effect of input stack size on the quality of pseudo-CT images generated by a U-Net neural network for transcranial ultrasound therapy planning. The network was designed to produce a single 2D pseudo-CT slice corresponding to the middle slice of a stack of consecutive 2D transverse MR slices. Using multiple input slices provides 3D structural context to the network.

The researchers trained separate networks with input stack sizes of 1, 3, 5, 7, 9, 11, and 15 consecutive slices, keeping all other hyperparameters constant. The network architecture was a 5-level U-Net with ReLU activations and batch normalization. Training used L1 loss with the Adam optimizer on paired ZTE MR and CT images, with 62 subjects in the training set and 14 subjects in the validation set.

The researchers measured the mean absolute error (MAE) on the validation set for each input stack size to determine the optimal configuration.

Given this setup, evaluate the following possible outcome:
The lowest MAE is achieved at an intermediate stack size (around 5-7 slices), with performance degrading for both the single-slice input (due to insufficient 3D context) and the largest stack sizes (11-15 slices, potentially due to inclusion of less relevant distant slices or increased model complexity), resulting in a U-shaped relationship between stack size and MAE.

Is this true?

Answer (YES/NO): NO